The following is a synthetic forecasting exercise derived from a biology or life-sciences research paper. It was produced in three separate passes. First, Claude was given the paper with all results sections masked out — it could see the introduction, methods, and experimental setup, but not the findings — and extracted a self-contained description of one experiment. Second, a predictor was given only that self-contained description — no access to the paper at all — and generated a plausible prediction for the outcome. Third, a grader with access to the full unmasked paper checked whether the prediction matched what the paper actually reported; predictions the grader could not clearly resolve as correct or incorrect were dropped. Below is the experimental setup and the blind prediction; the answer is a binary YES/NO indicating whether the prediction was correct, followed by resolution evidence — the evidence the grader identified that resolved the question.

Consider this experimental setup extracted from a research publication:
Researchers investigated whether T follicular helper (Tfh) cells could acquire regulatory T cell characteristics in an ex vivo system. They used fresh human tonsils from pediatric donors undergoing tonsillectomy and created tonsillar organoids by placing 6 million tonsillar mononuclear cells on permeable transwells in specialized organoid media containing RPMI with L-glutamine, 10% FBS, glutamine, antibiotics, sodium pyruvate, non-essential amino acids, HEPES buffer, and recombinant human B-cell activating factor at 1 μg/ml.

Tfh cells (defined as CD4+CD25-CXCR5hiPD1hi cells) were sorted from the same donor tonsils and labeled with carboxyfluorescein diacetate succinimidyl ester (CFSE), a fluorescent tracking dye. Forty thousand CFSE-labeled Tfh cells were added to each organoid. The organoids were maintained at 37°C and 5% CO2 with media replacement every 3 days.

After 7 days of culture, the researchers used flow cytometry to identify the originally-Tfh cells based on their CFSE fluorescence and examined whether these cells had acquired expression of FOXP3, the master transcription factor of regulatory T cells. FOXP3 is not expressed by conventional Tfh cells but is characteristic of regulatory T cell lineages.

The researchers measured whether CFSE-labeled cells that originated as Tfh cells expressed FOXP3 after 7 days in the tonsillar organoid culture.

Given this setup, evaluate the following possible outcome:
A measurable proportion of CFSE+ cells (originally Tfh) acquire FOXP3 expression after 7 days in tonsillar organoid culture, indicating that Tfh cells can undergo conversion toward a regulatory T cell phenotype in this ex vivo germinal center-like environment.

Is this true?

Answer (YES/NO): YES